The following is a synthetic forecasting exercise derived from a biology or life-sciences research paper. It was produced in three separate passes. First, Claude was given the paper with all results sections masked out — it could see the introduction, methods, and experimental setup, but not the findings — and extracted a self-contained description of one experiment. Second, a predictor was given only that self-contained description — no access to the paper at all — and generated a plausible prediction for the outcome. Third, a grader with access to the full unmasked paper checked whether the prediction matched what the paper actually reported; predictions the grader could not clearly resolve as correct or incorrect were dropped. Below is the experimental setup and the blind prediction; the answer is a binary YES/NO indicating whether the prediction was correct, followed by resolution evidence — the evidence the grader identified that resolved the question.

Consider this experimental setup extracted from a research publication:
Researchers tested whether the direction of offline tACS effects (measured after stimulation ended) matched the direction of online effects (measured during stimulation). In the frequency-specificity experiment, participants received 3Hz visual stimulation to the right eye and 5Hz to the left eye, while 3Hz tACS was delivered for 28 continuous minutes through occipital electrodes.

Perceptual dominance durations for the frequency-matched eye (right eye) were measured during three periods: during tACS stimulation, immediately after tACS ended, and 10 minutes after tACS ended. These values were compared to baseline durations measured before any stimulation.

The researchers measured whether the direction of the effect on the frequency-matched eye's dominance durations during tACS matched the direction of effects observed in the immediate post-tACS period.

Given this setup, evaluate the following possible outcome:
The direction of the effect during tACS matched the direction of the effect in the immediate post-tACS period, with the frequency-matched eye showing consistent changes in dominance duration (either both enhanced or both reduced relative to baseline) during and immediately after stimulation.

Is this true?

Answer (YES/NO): YES